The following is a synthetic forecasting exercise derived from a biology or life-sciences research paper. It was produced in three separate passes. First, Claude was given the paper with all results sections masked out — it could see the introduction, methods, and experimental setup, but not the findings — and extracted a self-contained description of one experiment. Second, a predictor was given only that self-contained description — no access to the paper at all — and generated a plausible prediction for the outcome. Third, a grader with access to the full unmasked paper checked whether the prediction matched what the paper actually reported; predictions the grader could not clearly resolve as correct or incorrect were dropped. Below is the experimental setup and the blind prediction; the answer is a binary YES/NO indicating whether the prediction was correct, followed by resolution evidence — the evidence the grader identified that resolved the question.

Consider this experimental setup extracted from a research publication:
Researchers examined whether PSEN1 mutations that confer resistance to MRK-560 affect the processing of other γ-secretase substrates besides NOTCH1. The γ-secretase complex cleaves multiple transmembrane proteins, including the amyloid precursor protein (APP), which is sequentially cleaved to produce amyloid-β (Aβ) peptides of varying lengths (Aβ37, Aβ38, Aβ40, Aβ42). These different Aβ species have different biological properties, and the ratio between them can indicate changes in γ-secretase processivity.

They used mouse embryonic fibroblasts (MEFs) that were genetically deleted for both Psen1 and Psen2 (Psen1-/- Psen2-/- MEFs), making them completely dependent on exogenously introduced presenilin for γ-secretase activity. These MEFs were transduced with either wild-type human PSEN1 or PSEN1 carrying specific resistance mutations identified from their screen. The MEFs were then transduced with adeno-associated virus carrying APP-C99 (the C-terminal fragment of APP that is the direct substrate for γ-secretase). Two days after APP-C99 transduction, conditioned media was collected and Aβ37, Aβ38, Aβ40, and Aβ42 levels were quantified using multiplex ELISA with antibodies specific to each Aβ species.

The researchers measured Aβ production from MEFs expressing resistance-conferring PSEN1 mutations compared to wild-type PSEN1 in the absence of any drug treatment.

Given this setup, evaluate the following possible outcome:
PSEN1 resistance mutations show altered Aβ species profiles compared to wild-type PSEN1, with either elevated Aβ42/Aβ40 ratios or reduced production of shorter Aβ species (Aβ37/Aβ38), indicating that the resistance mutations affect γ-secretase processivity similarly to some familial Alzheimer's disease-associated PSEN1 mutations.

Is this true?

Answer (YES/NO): YES